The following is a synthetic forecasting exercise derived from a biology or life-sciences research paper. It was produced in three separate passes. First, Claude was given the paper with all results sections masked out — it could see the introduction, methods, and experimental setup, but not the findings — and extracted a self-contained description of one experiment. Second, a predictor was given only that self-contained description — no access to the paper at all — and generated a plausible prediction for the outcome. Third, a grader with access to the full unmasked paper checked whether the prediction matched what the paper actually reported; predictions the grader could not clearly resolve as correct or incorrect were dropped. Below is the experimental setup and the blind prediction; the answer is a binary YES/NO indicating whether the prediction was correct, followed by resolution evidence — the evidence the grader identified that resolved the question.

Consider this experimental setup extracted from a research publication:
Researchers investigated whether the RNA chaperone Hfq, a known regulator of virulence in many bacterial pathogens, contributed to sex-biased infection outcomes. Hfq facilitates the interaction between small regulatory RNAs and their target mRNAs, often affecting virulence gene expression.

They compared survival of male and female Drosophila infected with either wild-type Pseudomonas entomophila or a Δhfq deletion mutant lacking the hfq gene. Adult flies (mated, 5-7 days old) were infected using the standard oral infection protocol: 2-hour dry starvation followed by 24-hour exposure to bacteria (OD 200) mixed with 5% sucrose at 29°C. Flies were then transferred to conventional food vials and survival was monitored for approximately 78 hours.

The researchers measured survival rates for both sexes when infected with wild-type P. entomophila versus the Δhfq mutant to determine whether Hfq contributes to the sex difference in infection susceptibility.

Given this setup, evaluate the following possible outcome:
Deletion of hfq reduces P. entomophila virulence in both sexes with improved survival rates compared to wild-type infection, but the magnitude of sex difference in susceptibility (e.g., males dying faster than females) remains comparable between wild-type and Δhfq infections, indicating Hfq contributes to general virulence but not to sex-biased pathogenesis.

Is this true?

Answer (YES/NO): NO